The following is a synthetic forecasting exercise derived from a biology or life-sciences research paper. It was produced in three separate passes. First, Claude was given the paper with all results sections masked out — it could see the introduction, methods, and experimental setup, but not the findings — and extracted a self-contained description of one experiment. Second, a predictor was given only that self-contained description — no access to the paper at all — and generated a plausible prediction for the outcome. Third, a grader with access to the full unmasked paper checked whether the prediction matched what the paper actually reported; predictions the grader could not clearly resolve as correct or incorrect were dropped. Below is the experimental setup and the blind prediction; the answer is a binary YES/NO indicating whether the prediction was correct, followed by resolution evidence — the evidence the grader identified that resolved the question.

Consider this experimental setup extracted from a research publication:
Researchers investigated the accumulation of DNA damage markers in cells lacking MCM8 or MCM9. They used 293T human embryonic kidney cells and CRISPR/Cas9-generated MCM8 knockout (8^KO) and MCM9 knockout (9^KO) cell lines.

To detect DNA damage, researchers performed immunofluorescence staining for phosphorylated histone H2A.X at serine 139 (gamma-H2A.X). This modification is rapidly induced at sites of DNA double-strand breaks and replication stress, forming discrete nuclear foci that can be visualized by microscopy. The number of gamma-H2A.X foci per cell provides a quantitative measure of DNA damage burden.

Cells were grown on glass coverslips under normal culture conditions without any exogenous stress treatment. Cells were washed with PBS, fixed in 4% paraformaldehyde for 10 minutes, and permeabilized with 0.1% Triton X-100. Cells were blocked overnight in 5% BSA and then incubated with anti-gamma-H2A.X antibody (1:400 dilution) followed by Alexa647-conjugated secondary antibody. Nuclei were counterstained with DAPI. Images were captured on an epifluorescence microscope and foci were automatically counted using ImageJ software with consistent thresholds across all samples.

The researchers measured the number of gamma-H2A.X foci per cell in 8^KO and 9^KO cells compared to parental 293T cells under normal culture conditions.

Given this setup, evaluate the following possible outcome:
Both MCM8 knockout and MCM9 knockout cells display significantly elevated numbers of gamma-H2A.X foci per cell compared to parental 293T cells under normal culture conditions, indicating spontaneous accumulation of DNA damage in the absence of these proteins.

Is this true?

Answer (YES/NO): YES